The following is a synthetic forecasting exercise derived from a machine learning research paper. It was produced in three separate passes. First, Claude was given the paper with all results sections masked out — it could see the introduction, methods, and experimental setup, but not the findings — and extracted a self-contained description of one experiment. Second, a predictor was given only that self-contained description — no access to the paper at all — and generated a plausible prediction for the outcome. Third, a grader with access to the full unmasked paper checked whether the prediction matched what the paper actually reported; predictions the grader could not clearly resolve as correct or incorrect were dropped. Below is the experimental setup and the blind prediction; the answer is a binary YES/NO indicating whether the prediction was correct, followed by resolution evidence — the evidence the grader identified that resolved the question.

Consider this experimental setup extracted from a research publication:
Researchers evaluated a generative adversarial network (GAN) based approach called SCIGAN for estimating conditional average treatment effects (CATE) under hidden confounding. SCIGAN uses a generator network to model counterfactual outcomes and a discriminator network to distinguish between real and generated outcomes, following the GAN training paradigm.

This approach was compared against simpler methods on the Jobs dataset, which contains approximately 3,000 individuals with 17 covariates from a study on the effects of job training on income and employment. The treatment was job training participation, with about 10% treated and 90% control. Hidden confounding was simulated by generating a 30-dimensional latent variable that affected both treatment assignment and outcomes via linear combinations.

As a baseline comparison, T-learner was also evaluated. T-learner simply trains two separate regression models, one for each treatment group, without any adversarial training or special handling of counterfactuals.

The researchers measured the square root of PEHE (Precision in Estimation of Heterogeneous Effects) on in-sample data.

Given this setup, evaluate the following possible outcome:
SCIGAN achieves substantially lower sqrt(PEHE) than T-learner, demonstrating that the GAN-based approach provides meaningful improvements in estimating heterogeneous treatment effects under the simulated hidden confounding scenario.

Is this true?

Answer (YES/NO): NO